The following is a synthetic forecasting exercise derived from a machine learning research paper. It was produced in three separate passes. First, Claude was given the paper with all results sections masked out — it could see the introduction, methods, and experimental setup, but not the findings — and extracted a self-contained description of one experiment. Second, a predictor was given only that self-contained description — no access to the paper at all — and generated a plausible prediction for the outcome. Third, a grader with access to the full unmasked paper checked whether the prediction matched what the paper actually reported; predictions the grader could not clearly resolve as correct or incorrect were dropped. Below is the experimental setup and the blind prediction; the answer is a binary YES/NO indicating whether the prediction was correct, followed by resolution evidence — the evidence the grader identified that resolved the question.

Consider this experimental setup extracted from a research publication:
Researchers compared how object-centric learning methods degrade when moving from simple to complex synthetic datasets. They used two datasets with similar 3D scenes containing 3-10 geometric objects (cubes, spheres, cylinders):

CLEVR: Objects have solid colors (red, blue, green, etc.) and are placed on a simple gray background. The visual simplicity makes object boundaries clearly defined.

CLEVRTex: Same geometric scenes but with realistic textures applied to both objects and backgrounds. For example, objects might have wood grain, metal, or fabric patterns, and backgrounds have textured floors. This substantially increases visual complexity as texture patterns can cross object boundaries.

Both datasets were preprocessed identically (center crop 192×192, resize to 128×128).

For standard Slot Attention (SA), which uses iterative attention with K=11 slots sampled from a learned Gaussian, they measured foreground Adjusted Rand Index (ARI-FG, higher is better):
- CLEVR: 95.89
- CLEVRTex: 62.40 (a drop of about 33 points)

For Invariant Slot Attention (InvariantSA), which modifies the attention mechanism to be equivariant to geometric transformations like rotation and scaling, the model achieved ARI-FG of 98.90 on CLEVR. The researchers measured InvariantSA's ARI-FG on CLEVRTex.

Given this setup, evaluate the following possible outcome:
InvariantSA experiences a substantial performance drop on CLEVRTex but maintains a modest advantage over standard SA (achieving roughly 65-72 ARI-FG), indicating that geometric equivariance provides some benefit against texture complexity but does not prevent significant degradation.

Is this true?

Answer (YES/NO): NO